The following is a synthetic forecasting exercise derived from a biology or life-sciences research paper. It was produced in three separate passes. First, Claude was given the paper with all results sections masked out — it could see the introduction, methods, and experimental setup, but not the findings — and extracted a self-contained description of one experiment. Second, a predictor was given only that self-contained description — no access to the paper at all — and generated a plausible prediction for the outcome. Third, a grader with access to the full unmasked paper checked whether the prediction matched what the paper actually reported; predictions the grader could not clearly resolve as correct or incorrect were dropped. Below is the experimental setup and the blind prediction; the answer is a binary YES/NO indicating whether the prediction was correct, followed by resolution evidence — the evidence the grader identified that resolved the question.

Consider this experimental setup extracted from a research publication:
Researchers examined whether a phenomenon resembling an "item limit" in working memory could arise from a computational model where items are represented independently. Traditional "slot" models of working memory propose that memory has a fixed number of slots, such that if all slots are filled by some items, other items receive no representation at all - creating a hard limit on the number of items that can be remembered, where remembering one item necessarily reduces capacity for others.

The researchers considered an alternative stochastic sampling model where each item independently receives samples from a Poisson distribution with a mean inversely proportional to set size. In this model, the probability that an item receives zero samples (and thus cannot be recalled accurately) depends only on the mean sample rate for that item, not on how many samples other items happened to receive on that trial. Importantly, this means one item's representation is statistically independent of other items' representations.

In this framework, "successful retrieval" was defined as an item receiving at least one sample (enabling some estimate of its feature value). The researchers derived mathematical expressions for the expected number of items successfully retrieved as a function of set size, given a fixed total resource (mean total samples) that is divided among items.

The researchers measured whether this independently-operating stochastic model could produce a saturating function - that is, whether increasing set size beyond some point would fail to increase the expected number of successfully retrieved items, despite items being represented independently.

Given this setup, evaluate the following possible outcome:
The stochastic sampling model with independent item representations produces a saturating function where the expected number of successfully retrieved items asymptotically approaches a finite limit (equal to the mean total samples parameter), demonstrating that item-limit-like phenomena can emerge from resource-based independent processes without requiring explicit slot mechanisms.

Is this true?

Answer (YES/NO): YES